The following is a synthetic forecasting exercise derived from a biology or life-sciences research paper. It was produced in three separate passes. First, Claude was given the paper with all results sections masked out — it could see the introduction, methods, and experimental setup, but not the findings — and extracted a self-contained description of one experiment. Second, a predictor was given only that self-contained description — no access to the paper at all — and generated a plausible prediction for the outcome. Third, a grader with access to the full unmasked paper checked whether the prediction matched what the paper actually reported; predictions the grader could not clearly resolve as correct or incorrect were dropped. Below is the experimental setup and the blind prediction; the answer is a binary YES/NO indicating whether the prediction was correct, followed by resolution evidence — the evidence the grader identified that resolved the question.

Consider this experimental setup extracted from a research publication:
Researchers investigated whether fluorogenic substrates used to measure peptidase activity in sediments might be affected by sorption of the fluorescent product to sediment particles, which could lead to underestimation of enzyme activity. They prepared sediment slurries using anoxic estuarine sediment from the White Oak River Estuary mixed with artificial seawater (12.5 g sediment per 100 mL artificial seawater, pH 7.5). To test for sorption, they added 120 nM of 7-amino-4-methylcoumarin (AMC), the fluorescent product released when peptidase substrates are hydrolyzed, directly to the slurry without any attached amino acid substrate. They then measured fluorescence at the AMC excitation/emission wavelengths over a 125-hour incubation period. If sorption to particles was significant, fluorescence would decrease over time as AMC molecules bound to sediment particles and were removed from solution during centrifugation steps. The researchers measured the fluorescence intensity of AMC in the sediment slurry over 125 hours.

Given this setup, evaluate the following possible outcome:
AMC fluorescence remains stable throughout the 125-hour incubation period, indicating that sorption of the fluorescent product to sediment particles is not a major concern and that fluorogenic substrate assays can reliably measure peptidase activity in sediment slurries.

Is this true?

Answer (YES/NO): YES